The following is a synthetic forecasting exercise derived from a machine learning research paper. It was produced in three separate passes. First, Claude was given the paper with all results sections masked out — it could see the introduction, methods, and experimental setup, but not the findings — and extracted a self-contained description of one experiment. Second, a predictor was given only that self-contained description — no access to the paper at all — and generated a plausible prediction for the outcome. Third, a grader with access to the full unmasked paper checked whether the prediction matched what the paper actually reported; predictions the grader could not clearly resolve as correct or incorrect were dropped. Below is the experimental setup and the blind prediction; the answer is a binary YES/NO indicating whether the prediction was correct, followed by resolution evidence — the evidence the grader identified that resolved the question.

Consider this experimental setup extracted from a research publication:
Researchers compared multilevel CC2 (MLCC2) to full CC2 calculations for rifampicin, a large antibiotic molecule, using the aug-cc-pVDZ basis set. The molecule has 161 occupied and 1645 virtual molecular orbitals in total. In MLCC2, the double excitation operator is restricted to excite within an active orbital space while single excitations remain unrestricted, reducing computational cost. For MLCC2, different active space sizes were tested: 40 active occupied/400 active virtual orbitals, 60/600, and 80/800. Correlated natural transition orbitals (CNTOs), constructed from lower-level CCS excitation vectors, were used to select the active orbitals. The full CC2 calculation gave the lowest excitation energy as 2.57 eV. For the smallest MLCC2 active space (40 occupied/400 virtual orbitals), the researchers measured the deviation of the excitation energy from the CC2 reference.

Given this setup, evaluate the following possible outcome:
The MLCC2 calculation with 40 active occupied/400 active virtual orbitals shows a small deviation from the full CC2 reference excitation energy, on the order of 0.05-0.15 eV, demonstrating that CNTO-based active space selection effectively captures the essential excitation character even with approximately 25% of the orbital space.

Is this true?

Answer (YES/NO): NO